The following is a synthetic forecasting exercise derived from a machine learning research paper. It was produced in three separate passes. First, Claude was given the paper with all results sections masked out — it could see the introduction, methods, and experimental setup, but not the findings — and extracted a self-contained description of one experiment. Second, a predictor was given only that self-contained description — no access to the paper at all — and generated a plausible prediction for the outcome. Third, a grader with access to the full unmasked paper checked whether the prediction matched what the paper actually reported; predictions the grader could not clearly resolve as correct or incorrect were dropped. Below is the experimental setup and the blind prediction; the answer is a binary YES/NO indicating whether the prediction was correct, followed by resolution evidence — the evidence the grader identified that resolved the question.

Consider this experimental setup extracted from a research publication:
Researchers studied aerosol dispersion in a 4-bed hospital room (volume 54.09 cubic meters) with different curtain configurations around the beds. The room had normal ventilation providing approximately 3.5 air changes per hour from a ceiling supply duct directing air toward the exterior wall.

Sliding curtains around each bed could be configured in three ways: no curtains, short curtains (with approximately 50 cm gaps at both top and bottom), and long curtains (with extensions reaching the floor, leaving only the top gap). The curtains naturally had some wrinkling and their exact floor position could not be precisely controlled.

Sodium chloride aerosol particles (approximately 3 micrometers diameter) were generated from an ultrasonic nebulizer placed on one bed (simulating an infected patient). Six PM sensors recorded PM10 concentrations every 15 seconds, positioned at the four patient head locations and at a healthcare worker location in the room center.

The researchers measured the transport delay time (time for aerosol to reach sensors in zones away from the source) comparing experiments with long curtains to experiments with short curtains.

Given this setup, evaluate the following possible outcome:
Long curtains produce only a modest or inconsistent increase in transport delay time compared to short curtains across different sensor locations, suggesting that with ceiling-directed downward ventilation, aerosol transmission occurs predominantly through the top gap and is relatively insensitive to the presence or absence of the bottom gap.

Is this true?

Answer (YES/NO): YES